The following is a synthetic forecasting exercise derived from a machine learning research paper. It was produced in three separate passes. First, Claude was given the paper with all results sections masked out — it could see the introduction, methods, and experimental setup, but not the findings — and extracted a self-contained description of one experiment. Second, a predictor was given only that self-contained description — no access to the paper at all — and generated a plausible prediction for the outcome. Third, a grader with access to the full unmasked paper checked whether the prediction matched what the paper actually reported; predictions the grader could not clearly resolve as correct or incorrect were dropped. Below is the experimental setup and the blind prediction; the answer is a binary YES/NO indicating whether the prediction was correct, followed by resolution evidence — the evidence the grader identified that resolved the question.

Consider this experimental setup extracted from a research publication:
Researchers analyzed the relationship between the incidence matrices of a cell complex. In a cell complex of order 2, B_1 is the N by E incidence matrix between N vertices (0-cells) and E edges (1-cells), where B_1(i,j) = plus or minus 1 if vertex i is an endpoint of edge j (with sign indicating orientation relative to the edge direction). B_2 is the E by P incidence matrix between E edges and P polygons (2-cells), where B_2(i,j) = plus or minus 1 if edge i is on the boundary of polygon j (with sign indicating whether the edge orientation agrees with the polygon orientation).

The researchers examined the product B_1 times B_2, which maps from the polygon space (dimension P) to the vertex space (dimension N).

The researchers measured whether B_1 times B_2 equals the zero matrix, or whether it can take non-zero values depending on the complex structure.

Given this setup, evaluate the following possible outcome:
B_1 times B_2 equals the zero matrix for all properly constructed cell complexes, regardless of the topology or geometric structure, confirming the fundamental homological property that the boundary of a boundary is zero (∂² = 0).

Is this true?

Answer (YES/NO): YES